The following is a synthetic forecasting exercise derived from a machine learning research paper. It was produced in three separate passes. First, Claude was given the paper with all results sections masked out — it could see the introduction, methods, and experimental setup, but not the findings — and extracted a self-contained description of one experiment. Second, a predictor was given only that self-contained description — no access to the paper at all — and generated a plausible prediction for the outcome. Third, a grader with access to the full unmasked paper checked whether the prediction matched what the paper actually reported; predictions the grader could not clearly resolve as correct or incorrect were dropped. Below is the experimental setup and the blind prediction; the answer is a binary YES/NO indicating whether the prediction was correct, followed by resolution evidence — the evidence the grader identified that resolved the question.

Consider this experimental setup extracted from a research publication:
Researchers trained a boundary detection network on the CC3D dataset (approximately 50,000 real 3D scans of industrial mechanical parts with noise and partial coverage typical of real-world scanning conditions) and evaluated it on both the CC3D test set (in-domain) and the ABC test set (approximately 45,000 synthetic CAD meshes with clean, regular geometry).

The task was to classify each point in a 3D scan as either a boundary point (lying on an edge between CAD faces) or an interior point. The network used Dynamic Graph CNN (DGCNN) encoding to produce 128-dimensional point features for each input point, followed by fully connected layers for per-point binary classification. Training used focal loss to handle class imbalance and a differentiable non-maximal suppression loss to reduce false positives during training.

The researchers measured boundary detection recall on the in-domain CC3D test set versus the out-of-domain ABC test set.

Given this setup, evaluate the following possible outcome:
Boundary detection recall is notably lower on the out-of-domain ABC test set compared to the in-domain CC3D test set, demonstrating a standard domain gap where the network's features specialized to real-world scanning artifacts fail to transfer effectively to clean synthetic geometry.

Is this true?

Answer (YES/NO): YES